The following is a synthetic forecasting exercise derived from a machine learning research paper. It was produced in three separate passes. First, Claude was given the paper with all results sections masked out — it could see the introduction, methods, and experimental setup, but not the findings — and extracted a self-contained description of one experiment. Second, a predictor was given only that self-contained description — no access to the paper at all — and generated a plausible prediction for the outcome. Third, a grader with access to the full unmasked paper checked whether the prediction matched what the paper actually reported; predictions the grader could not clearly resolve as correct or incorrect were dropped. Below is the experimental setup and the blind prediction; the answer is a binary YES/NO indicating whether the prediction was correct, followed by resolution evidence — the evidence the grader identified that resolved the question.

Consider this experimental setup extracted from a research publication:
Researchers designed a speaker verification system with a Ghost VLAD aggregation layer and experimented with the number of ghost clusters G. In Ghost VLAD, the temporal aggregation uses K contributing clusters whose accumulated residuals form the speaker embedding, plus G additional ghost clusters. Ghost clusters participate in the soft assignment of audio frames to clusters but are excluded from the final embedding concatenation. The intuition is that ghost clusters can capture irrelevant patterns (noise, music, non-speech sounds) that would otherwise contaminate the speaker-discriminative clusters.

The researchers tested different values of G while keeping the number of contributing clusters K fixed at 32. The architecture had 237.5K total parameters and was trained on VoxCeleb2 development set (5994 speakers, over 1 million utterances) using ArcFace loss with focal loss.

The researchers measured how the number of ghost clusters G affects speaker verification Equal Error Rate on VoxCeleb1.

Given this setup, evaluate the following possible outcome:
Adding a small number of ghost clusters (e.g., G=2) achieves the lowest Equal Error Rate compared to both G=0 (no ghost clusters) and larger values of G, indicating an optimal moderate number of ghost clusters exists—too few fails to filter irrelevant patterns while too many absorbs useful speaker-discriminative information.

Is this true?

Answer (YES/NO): NO